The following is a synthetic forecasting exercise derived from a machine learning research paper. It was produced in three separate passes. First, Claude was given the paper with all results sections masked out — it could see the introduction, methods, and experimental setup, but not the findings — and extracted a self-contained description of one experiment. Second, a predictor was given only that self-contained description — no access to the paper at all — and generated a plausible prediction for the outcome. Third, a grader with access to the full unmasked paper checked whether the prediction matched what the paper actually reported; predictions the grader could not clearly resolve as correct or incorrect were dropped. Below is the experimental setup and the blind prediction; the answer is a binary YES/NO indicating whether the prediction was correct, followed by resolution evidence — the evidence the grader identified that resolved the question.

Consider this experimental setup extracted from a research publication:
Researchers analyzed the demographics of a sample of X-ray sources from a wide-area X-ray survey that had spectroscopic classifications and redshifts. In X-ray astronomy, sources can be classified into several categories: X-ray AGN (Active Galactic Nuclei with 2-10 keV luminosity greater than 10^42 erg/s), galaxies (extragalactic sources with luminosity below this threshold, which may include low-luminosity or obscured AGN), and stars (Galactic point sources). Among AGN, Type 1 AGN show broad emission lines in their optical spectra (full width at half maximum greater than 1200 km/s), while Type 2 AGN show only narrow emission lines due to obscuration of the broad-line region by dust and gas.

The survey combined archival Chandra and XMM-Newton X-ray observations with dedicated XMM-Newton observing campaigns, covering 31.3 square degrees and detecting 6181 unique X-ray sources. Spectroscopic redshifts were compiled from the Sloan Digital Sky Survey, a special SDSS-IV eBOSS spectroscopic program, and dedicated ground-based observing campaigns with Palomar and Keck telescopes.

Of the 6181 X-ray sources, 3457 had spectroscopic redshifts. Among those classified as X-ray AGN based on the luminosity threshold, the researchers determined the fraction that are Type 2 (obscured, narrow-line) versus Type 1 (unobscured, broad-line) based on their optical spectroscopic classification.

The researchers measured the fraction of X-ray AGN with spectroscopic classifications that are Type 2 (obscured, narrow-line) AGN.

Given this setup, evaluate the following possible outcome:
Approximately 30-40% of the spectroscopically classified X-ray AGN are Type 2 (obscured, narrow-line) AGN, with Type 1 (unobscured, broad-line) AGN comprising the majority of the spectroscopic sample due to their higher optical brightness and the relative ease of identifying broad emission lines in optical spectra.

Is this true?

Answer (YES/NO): NO